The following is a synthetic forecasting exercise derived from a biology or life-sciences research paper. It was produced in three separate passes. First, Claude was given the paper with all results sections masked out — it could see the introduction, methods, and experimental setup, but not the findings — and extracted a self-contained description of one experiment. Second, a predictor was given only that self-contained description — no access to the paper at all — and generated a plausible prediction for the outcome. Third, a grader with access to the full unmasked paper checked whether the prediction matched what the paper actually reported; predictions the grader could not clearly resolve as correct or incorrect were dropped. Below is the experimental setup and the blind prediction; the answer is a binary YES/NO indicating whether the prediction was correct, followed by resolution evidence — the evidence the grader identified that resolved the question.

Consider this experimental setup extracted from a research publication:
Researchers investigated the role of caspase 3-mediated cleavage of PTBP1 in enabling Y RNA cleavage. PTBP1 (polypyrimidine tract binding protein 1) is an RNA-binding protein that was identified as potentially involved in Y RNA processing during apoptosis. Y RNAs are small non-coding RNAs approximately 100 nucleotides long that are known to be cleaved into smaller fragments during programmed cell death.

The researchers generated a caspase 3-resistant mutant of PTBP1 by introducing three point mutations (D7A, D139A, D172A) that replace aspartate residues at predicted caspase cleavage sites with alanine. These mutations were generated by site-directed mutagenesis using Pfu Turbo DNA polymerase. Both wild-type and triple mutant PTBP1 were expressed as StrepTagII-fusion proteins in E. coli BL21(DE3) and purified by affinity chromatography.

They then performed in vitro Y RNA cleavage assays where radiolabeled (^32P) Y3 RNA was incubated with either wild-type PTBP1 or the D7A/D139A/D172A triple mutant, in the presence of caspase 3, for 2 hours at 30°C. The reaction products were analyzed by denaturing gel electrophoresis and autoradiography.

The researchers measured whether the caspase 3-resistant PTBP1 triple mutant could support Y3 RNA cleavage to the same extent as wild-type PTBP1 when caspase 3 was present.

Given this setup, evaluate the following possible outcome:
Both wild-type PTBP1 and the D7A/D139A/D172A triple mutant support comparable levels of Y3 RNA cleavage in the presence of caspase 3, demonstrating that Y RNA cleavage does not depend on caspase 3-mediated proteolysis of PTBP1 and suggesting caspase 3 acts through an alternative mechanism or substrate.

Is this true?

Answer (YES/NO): NO